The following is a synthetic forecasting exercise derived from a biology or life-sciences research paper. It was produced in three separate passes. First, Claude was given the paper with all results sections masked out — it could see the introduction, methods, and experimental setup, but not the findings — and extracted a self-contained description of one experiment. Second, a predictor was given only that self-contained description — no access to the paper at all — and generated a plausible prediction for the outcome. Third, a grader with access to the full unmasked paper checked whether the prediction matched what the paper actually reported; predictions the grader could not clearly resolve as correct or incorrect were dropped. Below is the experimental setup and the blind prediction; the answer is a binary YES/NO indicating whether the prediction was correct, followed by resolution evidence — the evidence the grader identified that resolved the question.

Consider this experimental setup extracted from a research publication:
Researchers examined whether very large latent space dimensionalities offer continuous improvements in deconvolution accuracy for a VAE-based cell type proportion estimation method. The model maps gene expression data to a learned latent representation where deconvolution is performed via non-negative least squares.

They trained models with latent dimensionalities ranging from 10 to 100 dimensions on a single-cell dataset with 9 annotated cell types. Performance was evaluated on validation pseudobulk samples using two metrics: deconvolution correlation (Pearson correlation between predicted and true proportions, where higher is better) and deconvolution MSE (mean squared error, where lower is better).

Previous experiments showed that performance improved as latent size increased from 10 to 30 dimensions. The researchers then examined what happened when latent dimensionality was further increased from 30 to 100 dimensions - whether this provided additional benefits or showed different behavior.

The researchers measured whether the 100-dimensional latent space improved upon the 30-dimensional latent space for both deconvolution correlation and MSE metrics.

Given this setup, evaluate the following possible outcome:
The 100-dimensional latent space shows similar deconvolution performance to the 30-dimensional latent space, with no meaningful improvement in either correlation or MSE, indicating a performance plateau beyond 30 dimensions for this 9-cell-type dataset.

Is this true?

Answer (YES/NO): NO